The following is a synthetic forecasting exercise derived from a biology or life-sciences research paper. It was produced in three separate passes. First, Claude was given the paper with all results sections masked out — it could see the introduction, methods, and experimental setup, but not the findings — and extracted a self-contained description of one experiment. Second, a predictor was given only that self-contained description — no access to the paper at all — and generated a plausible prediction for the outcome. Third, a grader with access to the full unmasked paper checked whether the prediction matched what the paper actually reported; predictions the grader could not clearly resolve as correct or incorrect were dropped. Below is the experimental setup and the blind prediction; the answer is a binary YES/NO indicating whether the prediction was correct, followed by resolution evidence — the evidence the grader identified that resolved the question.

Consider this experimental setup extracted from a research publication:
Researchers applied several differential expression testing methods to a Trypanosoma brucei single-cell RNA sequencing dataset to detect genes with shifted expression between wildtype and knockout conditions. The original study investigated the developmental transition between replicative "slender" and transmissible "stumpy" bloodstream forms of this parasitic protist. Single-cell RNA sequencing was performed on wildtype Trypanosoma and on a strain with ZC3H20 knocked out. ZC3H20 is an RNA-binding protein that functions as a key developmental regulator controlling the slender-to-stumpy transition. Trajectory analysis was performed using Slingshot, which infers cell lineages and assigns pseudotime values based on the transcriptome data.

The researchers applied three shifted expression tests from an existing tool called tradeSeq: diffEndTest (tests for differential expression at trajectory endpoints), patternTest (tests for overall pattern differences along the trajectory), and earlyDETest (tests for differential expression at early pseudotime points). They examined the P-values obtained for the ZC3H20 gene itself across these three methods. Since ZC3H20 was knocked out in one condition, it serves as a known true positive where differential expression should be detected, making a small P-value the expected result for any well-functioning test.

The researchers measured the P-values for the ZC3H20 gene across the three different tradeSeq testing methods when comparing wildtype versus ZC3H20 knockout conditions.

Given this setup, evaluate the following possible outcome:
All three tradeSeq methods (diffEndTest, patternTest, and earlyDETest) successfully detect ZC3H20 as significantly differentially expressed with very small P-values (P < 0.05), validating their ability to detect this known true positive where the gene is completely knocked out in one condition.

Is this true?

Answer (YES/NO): NO